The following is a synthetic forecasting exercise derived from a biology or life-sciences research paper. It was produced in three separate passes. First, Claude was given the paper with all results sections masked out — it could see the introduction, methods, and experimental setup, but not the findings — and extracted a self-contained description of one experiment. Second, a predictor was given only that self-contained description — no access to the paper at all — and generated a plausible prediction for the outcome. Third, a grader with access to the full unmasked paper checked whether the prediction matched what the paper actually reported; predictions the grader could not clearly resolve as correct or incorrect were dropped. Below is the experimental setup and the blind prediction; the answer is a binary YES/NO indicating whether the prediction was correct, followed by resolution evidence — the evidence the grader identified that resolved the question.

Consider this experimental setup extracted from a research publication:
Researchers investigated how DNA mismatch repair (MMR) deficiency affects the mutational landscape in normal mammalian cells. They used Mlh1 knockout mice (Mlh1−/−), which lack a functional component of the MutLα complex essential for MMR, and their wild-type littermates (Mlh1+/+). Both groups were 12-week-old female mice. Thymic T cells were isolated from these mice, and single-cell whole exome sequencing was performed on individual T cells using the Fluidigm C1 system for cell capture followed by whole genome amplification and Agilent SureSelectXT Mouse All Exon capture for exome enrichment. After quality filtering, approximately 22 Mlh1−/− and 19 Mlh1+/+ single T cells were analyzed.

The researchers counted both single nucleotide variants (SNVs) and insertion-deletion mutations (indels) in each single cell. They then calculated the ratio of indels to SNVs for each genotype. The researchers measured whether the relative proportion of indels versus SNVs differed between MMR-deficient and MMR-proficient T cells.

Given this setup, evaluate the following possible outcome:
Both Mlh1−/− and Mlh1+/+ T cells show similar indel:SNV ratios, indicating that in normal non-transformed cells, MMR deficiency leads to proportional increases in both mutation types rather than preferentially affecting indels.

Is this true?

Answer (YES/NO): NO